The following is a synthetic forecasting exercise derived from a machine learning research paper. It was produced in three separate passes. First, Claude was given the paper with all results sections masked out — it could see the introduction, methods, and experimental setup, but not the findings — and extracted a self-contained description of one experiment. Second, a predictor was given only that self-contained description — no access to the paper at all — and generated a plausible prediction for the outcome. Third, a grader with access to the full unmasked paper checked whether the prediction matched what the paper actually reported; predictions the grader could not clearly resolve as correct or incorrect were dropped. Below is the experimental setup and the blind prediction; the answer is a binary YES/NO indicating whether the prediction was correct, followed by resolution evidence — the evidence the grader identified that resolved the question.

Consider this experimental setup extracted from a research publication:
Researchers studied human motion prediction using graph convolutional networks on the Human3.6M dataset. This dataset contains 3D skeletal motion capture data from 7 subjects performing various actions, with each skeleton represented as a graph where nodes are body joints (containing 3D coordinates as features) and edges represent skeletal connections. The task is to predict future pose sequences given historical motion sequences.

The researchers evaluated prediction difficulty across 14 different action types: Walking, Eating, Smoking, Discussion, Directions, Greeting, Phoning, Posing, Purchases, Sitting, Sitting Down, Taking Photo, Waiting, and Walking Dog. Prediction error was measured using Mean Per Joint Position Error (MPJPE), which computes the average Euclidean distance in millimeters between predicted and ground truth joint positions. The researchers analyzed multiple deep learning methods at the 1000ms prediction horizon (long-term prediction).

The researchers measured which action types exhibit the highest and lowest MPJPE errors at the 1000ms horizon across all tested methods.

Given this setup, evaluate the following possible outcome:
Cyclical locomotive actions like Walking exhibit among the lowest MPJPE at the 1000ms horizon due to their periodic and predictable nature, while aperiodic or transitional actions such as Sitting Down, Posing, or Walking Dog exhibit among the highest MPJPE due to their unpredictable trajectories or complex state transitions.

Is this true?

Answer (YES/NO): YES